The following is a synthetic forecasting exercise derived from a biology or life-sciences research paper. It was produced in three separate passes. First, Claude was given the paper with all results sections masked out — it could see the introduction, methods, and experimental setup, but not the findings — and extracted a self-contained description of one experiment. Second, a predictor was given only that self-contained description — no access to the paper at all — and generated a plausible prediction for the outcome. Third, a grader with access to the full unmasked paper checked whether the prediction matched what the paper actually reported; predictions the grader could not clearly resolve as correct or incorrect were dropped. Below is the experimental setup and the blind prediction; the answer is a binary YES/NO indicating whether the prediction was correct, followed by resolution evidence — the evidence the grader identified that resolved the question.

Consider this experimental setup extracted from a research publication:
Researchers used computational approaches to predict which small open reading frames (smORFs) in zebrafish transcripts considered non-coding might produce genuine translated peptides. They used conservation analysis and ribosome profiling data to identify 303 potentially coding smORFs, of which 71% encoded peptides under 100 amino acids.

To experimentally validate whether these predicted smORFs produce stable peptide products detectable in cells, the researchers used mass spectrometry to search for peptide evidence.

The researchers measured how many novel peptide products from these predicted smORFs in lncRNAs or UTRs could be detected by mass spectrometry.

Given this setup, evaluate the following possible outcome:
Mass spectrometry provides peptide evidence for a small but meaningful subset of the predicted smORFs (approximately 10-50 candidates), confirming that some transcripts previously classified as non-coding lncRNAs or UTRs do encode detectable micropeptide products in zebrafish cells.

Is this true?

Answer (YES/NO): NO